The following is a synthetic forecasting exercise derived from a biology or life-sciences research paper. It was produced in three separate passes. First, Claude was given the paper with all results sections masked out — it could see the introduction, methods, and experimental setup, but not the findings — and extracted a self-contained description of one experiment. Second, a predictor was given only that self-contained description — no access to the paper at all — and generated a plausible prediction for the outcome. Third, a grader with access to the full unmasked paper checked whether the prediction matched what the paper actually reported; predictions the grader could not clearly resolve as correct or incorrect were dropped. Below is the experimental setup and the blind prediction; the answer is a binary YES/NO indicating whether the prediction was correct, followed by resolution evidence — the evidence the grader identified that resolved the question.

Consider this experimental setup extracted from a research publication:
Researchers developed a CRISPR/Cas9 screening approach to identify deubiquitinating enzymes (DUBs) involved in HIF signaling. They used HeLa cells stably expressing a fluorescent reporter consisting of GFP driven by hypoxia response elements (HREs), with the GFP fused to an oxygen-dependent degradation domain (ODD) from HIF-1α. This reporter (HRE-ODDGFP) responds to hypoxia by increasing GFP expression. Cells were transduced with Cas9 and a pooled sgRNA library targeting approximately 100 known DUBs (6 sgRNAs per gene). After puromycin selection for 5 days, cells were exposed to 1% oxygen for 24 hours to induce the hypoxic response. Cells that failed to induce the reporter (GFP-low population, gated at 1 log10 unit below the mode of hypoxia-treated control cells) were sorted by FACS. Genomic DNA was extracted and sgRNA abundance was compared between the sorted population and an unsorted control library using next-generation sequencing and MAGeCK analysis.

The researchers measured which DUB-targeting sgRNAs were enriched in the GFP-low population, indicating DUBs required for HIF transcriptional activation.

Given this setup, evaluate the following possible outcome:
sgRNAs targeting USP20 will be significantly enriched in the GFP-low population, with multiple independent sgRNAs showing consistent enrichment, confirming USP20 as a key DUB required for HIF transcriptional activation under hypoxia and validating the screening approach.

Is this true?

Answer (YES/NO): NO